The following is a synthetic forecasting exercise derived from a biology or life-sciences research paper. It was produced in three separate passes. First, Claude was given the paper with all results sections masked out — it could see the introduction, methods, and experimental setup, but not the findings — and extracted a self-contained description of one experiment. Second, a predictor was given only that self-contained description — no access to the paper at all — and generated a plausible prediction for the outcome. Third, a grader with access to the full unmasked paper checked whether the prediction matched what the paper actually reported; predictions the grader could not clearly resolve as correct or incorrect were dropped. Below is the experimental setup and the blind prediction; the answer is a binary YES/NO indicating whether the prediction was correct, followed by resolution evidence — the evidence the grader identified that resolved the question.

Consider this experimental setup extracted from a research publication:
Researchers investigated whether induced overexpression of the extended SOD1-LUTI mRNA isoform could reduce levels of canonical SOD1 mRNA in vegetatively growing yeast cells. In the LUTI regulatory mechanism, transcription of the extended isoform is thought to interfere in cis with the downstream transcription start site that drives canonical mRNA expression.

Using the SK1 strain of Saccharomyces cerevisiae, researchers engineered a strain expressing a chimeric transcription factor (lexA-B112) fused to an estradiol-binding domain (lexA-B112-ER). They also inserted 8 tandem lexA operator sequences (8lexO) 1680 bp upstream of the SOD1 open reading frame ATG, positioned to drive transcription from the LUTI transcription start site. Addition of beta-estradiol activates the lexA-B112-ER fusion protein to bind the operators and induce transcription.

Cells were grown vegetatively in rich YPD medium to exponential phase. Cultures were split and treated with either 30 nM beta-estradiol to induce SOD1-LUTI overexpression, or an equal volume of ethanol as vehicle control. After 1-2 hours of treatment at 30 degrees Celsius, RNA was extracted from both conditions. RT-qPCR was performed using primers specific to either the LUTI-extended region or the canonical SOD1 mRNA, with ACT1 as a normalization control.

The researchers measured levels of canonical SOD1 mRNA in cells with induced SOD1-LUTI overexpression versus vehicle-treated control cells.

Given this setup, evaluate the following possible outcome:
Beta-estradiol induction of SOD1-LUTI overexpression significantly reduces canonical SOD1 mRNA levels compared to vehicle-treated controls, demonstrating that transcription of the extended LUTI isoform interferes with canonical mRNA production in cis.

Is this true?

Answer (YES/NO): YES